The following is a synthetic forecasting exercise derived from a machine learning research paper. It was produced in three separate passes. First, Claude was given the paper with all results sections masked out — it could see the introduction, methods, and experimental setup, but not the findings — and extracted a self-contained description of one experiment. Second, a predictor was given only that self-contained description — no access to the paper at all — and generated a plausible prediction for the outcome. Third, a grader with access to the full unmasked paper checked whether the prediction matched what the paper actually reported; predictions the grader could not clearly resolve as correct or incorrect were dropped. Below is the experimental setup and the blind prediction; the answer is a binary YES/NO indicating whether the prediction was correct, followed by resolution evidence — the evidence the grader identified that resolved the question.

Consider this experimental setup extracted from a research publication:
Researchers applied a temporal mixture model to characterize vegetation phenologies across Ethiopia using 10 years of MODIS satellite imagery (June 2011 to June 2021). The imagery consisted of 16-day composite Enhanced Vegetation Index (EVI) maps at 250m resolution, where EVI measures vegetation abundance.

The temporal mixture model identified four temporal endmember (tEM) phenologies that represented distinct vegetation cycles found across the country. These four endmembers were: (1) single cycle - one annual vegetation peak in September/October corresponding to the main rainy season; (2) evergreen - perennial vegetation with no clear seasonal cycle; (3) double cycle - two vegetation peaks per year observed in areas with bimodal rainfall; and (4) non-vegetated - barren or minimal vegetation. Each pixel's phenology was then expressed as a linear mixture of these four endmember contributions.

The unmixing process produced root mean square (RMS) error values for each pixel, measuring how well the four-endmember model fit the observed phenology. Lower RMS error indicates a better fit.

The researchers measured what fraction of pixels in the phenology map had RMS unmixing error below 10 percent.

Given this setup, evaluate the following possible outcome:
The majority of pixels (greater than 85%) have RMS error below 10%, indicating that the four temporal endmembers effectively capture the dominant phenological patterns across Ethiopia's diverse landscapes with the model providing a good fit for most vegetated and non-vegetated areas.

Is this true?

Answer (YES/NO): YES